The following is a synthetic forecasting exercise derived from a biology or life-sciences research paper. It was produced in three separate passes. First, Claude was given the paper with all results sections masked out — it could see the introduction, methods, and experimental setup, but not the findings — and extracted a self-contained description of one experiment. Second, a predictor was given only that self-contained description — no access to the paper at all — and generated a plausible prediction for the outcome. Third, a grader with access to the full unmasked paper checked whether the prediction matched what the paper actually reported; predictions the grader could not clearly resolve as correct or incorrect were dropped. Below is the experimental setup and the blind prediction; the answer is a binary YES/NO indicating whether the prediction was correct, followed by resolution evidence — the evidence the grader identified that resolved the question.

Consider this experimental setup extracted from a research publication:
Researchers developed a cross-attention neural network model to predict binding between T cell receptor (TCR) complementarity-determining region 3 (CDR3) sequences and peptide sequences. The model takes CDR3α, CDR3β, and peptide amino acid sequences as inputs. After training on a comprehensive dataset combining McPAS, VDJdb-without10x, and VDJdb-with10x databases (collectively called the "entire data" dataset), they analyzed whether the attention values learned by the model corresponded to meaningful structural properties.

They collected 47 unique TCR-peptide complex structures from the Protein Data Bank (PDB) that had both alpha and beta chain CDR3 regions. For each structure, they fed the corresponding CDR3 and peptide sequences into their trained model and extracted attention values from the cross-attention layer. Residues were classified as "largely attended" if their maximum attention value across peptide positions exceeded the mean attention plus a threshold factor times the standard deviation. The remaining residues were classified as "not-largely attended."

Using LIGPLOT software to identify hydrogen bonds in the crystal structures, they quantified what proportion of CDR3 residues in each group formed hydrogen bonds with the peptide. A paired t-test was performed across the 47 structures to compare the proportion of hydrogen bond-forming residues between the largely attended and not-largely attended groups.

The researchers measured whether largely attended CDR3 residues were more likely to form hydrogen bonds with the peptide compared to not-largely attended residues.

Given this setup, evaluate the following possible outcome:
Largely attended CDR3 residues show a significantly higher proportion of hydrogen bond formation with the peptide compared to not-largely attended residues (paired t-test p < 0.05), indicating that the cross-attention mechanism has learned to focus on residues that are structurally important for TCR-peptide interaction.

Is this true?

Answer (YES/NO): NO